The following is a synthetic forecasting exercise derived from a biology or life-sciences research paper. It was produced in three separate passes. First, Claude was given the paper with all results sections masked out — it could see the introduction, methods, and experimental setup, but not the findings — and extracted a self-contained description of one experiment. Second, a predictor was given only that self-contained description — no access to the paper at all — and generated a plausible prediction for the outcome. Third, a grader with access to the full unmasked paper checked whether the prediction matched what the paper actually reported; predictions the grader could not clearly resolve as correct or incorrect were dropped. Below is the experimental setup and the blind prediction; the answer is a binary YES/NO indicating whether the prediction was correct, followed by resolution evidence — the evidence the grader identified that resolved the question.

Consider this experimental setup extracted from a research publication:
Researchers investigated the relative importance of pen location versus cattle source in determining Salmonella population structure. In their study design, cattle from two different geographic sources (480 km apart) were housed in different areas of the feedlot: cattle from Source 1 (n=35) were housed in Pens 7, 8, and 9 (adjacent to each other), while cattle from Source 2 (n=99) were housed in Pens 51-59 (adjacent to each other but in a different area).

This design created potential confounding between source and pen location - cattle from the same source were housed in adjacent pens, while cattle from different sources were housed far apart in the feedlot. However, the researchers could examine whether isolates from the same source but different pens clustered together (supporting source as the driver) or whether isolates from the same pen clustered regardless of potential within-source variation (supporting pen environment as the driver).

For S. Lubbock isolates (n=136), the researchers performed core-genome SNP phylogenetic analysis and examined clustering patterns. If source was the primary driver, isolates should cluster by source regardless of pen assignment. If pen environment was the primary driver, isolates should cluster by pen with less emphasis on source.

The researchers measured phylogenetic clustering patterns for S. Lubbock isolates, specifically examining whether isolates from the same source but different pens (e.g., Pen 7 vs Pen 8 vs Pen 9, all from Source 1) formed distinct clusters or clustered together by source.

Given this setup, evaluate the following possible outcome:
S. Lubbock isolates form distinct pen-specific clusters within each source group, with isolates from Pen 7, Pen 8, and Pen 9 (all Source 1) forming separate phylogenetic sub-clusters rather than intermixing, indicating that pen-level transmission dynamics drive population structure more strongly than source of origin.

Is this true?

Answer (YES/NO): NO